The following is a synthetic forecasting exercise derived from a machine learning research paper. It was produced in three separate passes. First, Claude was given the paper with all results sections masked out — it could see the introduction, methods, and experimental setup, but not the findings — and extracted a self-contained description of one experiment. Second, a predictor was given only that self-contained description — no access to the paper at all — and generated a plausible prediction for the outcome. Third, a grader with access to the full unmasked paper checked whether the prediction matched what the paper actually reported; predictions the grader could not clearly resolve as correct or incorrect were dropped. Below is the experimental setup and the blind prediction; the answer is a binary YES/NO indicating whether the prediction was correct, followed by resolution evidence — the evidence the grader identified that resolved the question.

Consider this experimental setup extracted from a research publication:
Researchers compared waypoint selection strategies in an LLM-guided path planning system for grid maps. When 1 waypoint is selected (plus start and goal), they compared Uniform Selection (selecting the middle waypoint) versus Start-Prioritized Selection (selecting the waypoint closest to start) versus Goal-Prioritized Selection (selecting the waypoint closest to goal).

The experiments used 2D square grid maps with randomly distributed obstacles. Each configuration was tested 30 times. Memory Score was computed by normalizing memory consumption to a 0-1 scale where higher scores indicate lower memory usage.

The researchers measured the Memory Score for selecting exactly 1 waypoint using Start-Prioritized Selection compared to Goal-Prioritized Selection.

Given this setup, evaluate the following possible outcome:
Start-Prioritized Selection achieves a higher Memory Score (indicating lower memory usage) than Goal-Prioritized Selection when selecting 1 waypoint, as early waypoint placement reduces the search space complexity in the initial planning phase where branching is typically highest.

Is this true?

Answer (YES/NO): YES